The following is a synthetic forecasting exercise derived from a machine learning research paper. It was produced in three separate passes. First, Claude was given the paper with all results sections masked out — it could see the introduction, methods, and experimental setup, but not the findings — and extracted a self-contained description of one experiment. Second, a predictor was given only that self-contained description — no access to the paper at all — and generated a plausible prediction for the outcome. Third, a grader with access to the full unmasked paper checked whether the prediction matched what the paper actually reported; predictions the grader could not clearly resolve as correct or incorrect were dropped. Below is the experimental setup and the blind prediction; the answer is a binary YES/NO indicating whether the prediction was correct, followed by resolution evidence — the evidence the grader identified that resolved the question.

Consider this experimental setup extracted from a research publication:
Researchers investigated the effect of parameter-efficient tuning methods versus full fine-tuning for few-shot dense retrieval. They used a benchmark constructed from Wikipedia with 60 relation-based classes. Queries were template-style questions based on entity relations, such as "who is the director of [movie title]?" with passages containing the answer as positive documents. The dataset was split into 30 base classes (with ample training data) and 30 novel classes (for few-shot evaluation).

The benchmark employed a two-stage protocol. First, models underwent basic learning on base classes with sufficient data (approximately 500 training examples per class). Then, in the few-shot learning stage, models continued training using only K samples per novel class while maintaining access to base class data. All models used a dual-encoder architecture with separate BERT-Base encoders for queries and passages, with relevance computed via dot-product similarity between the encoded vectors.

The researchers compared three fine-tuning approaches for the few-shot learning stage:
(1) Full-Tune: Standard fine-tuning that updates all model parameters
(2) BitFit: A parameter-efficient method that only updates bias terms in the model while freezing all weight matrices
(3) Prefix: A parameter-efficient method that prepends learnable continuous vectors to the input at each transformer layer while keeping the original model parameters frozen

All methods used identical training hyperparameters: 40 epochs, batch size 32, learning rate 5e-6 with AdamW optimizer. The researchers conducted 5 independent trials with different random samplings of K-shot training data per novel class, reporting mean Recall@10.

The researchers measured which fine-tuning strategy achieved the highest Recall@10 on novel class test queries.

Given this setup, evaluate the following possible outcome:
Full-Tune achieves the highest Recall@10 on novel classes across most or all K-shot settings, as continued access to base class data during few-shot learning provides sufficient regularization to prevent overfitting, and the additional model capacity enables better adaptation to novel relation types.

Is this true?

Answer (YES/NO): YES